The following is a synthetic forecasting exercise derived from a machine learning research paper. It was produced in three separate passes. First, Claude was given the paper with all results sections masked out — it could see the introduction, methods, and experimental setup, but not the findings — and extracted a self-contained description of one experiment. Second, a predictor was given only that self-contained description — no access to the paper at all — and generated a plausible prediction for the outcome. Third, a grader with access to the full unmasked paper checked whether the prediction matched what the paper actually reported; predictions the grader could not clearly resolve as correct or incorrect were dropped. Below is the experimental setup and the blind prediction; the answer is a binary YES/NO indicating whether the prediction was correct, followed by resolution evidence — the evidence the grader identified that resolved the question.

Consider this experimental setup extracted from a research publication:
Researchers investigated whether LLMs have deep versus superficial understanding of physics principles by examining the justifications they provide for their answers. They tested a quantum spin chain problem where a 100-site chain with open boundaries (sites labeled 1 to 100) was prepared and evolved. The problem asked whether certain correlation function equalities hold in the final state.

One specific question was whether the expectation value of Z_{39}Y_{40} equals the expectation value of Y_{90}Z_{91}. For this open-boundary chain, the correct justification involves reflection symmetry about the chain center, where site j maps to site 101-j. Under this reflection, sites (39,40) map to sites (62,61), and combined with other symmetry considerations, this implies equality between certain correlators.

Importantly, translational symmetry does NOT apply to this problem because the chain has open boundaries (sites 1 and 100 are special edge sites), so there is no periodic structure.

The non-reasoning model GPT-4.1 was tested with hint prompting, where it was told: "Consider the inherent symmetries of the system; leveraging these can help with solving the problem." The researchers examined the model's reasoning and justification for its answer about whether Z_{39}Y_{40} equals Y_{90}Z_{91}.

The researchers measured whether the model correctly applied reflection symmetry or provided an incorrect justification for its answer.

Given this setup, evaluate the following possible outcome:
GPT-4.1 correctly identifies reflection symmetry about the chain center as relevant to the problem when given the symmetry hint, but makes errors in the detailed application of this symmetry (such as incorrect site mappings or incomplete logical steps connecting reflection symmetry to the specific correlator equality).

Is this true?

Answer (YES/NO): NO